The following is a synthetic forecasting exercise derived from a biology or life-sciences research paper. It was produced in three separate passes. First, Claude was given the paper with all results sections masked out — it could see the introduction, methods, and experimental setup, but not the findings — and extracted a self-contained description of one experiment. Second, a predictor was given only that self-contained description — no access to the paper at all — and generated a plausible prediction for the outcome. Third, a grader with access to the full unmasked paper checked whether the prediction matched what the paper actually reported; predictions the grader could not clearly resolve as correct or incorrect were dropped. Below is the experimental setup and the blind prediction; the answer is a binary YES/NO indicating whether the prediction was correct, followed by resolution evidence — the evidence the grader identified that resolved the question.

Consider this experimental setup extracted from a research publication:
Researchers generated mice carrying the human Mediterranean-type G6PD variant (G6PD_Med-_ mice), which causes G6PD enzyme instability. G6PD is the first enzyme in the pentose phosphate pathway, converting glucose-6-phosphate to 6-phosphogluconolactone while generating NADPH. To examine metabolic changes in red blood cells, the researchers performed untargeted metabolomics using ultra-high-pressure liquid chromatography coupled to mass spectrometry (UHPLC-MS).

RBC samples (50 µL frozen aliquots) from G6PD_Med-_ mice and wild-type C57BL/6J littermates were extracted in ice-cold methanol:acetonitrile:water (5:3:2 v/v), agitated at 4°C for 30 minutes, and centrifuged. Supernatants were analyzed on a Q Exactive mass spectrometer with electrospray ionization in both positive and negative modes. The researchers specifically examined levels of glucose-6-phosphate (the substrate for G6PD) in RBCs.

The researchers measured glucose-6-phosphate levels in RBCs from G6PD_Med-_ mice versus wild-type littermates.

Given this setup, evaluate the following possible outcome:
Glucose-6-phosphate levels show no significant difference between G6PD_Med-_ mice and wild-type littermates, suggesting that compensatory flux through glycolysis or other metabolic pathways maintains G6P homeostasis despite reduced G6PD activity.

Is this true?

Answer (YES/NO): NO